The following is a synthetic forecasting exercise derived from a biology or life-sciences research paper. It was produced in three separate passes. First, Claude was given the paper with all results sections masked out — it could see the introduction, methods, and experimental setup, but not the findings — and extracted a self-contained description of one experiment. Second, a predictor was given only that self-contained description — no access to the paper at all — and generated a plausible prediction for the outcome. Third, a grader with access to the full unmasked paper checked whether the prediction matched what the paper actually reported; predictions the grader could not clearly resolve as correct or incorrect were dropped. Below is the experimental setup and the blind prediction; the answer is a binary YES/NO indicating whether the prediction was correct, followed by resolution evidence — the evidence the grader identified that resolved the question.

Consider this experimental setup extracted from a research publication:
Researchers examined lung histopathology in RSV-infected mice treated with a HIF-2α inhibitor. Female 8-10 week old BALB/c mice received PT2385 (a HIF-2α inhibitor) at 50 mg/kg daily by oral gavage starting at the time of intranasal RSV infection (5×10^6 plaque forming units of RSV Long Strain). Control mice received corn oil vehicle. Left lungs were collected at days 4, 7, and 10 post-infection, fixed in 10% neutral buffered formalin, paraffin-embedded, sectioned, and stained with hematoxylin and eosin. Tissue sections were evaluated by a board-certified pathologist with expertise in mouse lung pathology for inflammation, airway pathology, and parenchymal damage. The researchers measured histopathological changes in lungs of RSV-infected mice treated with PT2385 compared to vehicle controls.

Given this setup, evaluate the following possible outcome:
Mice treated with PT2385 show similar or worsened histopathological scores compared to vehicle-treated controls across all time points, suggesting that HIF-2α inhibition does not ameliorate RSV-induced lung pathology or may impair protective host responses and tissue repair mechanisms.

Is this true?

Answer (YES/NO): NO